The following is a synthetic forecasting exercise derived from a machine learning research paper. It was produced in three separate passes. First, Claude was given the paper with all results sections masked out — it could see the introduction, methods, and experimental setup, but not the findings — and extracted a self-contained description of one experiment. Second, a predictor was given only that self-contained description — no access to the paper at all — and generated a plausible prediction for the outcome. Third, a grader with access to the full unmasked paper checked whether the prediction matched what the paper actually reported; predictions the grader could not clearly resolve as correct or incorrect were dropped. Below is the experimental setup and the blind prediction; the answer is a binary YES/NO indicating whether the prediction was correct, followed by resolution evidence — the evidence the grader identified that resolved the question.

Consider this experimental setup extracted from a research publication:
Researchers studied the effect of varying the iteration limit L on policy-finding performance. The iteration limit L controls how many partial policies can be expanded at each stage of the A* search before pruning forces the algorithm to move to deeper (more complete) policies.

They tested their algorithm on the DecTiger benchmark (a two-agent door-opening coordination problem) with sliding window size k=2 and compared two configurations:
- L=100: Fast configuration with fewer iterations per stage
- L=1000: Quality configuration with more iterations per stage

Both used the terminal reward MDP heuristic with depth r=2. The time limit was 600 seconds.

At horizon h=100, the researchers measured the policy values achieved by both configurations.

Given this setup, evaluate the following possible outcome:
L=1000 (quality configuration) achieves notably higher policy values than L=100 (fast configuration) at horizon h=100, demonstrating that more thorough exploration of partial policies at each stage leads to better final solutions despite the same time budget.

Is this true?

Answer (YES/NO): NO